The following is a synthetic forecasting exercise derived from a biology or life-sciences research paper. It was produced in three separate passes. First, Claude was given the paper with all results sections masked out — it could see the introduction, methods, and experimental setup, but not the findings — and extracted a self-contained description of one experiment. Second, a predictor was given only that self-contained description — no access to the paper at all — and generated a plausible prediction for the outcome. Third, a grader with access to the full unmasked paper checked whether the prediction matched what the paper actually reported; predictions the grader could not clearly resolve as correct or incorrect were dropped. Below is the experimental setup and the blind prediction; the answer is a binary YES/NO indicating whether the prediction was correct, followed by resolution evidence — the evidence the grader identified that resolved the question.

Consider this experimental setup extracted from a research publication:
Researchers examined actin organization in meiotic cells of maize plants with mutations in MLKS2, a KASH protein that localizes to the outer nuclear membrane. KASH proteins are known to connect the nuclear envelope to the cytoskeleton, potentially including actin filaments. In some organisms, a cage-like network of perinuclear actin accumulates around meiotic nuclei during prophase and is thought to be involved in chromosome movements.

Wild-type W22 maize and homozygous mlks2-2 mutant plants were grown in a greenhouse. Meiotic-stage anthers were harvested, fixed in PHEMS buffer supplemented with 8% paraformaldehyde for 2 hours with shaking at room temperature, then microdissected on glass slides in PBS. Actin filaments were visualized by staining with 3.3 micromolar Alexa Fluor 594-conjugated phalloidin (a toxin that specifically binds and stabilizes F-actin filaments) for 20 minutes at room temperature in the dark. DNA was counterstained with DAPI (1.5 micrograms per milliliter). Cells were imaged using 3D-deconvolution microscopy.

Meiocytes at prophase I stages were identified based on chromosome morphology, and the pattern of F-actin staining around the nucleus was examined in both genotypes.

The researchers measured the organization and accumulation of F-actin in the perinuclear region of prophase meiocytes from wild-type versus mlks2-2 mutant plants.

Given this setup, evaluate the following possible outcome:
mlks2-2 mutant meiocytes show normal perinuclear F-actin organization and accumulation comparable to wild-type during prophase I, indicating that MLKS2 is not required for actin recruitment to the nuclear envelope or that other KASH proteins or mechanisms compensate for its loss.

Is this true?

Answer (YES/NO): NO